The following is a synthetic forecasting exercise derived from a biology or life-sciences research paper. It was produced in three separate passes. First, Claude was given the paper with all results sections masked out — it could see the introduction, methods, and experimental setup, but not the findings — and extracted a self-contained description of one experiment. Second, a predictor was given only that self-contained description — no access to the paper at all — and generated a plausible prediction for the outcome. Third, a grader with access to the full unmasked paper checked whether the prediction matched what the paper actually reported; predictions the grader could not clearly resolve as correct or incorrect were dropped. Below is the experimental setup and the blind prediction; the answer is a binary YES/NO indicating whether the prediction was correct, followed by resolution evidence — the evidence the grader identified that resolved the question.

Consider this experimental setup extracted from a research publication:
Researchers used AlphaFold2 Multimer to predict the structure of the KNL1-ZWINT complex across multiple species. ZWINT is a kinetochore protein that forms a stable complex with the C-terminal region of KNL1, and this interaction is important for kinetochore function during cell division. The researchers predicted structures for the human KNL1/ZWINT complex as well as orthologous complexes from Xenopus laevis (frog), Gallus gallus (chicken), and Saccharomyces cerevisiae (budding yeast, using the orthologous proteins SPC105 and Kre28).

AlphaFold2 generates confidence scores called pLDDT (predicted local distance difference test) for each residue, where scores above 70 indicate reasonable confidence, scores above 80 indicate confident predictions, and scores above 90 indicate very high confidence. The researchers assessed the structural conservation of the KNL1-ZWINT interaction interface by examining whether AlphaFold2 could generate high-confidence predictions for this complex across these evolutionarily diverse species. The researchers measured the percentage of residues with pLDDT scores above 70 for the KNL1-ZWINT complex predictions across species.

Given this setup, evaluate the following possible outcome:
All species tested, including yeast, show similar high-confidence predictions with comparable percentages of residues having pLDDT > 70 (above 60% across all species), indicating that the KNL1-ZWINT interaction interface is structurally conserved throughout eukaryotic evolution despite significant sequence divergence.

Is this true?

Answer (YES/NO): NO